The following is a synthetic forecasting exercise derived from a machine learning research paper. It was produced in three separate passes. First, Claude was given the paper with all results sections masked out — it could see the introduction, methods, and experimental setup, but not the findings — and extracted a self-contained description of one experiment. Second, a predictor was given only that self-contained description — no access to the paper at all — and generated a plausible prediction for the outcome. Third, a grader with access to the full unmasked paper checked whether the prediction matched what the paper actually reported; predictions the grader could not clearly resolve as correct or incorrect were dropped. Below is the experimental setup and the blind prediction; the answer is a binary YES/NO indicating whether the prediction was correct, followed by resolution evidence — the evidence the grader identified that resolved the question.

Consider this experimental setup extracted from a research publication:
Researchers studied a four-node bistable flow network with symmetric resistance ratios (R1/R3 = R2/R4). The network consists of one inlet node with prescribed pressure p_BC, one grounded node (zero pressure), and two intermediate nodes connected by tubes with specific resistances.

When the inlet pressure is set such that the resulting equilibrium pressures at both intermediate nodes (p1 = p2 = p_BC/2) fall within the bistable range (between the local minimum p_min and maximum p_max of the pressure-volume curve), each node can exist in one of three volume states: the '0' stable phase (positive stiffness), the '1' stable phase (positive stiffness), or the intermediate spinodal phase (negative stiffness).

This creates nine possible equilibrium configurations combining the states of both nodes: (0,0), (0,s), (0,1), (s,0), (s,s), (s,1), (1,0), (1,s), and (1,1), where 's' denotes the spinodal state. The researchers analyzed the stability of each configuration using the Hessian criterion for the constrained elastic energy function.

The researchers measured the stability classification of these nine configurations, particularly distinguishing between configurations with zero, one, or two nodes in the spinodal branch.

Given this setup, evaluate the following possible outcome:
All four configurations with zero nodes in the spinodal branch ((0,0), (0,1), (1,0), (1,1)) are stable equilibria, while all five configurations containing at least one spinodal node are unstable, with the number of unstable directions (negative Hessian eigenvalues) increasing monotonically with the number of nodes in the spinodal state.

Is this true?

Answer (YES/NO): NO